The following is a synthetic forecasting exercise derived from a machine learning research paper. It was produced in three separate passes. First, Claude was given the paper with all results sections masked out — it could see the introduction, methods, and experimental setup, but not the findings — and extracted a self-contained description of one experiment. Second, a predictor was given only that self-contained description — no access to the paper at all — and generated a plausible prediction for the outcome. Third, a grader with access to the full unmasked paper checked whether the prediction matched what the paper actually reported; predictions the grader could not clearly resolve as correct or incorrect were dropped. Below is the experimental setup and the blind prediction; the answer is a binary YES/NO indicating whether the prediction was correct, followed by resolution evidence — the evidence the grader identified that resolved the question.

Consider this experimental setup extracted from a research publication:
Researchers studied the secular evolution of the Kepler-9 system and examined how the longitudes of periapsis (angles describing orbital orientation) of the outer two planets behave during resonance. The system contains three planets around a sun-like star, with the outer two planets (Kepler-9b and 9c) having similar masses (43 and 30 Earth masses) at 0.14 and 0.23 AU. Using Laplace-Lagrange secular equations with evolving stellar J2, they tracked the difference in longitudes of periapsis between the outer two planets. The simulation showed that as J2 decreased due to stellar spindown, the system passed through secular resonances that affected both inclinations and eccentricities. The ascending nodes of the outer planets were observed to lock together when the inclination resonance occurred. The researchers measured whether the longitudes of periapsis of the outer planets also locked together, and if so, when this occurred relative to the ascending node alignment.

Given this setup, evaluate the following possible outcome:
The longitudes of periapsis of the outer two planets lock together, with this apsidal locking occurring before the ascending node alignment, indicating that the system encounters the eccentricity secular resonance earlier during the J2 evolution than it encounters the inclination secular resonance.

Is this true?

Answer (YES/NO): NO